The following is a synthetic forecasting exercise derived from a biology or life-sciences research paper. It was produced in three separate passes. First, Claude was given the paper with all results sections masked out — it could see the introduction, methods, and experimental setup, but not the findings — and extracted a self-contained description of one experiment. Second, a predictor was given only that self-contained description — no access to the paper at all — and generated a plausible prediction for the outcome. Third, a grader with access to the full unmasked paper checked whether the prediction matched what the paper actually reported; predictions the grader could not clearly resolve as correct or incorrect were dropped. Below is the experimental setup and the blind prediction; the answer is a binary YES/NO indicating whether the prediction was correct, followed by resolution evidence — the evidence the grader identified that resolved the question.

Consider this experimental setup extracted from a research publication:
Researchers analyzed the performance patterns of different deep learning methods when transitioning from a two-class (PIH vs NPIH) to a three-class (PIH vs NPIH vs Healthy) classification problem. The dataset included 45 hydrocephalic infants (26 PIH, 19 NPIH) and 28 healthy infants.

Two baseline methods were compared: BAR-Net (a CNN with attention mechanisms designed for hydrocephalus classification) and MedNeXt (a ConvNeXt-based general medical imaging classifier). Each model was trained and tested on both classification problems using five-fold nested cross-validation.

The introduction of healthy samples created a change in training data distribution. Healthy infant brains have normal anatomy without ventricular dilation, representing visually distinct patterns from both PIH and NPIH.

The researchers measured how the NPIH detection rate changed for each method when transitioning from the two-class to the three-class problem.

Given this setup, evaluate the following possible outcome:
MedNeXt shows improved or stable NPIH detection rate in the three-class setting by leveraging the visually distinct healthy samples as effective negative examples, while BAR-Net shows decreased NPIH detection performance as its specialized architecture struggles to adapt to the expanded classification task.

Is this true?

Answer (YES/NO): YES